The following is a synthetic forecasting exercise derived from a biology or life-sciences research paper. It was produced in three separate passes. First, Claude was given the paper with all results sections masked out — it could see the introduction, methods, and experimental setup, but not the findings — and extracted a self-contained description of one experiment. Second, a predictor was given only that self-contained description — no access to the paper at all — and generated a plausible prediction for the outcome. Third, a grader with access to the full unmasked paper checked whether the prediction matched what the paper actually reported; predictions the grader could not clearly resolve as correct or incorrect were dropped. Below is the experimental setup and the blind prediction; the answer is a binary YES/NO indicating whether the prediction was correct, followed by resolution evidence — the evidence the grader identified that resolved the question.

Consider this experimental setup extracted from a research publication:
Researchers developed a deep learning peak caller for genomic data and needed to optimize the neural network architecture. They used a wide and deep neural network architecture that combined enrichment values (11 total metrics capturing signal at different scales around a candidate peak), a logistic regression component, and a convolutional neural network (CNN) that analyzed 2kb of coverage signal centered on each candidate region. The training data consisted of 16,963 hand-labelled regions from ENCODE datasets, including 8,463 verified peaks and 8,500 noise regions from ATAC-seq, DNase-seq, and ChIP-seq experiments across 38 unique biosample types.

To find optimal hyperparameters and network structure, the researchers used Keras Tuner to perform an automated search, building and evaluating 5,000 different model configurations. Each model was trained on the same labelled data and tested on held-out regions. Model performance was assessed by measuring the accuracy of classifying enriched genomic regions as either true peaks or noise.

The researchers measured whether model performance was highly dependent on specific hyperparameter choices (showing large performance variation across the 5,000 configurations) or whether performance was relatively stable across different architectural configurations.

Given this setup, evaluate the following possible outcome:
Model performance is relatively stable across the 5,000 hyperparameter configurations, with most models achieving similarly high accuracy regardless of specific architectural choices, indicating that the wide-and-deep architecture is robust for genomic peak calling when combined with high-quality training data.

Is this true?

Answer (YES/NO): YES